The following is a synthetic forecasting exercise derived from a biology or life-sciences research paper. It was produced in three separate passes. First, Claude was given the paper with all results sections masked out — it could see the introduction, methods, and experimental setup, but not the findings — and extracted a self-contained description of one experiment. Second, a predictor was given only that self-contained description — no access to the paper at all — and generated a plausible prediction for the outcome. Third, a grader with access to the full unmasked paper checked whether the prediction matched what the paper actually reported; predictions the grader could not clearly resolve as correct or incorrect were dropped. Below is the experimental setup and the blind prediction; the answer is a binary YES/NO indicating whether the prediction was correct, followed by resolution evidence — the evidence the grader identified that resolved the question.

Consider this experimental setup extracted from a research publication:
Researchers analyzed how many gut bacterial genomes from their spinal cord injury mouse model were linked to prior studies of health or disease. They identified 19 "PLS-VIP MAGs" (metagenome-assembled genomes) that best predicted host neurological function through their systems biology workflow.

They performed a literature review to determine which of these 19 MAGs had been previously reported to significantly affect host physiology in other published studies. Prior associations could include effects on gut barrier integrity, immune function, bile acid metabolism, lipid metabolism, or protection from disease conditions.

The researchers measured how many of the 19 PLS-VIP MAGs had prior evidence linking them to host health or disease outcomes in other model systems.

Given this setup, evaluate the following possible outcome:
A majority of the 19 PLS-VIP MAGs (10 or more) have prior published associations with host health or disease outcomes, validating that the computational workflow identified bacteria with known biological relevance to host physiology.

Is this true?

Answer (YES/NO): NO